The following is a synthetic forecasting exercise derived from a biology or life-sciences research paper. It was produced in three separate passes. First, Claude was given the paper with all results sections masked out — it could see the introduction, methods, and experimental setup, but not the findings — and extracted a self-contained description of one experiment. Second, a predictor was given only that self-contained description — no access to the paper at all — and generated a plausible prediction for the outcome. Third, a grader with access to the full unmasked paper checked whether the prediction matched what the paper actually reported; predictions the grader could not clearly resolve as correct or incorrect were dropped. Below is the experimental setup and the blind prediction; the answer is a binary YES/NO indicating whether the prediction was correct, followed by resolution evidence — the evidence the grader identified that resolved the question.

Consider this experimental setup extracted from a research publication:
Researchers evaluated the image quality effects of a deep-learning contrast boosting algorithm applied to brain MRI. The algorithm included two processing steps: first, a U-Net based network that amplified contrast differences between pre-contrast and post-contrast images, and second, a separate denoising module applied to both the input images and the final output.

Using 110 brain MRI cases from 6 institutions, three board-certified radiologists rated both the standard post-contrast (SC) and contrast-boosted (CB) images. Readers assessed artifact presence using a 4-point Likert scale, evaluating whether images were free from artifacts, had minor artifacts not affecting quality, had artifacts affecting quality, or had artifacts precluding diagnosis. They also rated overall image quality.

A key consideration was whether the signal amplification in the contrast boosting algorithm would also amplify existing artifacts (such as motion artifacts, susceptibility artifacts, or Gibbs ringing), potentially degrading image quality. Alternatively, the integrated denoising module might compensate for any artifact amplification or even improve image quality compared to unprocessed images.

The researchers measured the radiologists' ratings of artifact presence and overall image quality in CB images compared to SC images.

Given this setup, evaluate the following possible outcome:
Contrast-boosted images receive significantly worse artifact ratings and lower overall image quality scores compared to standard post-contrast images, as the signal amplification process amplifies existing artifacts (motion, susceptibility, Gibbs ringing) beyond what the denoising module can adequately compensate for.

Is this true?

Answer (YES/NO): NO